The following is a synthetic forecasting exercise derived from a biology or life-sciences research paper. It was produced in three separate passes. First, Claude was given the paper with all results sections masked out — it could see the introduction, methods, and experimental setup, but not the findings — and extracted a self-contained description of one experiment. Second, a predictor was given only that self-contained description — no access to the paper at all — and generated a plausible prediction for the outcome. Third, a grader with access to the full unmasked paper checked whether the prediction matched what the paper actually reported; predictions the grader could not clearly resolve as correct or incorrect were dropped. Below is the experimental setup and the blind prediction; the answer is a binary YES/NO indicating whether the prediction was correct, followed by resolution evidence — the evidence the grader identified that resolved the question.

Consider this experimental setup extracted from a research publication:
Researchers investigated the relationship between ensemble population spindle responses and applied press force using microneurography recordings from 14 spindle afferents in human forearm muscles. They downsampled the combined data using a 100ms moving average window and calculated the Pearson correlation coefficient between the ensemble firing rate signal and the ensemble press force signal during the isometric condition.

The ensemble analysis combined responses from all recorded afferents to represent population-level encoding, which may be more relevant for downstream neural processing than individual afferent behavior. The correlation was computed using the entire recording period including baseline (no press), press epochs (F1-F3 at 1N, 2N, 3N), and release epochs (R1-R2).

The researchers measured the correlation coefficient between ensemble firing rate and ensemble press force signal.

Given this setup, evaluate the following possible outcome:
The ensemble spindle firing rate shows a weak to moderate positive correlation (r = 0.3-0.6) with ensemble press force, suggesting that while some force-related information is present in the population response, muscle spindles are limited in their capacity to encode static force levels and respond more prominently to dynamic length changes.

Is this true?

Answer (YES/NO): NO